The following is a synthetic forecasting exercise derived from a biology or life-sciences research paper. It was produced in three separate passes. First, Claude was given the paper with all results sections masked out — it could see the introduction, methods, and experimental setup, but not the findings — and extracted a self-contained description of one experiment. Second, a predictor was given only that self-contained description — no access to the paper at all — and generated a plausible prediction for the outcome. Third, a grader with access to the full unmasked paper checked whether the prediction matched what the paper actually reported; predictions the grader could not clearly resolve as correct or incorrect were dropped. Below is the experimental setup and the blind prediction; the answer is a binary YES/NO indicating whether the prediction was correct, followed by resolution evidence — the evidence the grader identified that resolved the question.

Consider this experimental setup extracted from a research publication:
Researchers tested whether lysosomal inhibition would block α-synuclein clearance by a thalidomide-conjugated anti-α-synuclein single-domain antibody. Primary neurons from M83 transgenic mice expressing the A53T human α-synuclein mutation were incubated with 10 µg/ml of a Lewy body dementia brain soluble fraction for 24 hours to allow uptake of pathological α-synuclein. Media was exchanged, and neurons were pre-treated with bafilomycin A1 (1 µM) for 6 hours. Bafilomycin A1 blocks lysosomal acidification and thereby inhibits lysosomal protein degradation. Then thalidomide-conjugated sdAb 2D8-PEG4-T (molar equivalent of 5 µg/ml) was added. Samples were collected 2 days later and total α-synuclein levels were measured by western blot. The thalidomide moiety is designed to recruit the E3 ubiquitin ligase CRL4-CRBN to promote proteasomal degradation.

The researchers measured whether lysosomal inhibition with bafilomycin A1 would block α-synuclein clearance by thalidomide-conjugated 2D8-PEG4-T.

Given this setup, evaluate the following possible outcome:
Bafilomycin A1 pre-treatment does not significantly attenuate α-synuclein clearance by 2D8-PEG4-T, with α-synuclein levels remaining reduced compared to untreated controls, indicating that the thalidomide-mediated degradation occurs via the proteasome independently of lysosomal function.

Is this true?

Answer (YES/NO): NO